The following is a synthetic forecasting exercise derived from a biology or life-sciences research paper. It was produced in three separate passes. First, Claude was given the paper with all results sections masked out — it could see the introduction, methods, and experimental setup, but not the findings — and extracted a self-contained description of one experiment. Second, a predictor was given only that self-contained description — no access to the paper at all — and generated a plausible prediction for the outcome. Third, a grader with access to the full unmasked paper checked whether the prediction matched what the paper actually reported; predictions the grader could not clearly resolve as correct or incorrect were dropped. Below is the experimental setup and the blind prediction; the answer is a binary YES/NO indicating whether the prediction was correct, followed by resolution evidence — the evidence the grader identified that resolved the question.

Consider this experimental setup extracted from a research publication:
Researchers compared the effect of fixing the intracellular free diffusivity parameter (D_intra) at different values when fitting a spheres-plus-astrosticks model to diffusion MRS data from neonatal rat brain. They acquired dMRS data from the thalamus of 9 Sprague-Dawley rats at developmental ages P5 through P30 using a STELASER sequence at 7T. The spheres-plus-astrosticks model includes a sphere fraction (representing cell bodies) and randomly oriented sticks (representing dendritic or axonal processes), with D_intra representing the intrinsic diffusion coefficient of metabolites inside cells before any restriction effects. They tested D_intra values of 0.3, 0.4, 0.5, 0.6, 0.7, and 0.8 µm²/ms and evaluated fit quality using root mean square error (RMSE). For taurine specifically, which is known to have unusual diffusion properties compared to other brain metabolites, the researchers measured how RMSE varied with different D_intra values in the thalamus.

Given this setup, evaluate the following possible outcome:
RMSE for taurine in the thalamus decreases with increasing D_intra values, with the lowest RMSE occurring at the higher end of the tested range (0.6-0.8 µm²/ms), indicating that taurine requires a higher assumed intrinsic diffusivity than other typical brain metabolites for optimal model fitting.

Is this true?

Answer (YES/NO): YES